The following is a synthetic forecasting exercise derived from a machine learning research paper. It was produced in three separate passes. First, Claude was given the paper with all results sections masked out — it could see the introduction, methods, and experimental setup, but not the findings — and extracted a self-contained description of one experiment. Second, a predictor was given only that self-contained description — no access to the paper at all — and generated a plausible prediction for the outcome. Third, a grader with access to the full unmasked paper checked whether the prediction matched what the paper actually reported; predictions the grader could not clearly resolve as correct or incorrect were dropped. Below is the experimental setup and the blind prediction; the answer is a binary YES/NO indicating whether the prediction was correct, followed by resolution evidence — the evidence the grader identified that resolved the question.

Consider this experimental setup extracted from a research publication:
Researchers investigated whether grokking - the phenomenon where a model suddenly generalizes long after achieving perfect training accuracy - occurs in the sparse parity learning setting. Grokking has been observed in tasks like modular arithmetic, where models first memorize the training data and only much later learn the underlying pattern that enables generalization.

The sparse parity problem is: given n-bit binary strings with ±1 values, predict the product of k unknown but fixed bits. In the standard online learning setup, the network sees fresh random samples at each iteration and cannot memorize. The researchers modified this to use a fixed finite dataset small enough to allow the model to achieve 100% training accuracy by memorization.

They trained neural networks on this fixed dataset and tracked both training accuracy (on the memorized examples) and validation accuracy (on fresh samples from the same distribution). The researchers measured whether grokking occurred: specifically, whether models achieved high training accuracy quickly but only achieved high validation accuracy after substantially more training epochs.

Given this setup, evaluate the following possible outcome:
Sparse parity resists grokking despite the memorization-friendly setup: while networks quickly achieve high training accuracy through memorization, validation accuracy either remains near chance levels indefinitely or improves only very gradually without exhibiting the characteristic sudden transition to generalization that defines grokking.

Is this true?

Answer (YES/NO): NO